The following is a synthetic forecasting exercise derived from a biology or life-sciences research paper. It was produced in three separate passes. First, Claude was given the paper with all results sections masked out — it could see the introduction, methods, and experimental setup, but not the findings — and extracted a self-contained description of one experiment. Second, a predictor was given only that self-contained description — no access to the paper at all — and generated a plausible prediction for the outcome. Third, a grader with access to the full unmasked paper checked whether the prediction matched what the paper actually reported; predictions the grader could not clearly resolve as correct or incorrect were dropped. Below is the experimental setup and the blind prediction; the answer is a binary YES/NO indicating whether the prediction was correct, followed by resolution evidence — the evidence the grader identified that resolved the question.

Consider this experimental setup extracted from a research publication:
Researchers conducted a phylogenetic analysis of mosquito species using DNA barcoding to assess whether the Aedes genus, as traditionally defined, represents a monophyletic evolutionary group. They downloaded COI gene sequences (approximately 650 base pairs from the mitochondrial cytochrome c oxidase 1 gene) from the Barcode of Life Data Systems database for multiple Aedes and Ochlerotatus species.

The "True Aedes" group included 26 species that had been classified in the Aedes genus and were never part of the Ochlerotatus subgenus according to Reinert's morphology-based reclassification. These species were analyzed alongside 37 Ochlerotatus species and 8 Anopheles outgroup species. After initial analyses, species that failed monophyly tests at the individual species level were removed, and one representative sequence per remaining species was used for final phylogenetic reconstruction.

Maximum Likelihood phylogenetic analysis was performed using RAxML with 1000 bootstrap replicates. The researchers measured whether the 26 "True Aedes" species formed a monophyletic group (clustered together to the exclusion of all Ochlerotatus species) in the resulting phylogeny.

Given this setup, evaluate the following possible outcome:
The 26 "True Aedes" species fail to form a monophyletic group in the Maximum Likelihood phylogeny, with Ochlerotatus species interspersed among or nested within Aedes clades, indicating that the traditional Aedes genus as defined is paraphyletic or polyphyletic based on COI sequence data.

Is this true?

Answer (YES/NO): YES